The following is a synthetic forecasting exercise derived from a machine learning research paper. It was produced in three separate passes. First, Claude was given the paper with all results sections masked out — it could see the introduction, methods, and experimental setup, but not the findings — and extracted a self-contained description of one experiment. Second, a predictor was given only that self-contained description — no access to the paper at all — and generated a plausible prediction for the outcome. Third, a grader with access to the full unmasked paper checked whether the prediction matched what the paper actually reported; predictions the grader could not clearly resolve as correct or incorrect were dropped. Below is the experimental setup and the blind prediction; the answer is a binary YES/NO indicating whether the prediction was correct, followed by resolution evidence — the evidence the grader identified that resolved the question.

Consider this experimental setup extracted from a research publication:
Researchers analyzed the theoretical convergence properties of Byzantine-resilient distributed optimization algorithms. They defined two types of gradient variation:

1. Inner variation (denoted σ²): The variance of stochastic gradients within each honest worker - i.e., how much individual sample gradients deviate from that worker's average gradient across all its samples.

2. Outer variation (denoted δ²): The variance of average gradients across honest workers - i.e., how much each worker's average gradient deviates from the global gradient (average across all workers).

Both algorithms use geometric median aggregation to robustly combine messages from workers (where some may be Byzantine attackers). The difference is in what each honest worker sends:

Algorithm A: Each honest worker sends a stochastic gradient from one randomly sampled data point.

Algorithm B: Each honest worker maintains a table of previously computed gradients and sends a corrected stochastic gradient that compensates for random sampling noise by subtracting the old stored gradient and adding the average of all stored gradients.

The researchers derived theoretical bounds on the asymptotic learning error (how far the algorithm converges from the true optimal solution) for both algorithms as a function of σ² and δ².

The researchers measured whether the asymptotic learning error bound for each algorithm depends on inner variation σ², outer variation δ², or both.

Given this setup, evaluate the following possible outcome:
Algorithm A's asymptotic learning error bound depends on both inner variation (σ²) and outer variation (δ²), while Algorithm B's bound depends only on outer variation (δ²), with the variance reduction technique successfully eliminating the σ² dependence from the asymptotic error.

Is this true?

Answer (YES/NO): YES